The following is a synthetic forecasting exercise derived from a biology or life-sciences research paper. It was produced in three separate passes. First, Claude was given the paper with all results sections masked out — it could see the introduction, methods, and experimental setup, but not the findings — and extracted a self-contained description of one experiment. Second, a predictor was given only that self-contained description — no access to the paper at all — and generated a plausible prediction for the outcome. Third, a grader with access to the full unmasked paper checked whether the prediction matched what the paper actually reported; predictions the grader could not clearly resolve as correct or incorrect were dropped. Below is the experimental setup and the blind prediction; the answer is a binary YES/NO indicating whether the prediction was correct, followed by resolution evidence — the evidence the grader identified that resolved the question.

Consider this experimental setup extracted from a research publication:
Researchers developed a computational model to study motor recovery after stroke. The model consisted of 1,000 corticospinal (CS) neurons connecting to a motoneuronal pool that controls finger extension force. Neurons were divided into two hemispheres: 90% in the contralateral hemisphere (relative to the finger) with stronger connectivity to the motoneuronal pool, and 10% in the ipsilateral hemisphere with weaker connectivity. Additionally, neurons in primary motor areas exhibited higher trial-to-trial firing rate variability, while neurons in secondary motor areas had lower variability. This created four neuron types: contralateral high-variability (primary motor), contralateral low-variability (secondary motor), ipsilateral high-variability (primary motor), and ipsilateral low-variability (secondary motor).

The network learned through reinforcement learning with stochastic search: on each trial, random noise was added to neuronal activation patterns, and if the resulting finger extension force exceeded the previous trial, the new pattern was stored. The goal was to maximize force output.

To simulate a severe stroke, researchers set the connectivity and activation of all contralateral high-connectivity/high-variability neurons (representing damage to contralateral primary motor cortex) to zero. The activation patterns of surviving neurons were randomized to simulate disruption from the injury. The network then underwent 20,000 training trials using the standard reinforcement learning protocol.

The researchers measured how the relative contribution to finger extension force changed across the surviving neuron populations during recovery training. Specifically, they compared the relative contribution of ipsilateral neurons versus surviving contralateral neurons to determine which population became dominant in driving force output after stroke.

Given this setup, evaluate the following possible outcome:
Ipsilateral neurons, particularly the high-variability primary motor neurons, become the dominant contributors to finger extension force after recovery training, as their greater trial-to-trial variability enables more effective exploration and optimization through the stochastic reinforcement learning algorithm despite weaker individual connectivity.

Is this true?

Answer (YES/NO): YES